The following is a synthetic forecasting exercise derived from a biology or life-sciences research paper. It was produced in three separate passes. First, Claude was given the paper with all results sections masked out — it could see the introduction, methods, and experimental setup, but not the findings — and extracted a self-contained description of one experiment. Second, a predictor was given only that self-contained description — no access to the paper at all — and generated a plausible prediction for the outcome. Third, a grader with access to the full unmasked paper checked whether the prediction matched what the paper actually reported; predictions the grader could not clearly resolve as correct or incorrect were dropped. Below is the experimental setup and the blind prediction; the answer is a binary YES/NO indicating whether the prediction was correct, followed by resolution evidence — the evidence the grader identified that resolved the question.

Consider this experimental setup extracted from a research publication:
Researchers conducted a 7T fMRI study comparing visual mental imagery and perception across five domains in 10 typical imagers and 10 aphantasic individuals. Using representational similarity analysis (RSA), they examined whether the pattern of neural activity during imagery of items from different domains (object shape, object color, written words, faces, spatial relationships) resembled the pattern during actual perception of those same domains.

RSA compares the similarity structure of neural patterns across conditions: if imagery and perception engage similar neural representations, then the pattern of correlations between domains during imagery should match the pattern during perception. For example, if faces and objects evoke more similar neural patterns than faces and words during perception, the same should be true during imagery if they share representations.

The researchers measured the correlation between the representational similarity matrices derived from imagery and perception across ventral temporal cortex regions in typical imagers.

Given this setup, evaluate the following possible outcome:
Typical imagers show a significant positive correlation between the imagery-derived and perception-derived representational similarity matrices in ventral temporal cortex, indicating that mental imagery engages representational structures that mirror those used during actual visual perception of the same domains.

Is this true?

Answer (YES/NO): YES